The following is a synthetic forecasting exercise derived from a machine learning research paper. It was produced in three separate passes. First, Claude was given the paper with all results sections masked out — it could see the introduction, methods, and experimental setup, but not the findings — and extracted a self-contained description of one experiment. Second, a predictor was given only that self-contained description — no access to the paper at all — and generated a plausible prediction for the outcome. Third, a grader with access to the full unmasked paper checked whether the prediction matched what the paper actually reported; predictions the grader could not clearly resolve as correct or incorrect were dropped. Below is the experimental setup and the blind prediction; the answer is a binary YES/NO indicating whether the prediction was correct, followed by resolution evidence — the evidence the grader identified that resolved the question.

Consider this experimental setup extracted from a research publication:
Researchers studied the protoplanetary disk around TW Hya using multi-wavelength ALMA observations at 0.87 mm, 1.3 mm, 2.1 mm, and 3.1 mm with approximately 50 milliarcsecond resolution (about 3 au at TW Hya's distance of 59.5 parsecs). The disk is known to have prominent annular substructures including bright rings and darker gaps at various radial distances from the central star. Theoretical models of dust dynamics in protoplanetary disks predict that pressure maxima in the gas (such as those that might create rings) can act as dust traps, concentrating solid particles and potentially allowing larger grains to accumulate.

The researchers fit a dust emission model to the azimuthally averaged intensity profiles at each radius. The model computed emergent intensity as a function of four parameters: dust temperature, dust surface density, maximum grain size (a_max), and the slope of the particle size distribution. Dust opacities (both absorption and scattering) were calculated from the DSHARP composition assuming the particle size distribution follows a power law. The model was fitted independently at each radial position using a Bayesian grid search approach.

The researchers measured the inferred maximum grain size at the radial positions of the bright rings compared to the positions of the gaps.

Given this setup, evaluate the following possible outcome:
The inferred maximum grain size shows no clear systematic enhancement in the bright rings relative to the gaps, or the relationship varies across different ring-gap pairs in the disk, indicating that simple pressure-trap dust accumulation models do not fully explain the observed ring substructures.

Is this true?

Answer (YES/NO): NO